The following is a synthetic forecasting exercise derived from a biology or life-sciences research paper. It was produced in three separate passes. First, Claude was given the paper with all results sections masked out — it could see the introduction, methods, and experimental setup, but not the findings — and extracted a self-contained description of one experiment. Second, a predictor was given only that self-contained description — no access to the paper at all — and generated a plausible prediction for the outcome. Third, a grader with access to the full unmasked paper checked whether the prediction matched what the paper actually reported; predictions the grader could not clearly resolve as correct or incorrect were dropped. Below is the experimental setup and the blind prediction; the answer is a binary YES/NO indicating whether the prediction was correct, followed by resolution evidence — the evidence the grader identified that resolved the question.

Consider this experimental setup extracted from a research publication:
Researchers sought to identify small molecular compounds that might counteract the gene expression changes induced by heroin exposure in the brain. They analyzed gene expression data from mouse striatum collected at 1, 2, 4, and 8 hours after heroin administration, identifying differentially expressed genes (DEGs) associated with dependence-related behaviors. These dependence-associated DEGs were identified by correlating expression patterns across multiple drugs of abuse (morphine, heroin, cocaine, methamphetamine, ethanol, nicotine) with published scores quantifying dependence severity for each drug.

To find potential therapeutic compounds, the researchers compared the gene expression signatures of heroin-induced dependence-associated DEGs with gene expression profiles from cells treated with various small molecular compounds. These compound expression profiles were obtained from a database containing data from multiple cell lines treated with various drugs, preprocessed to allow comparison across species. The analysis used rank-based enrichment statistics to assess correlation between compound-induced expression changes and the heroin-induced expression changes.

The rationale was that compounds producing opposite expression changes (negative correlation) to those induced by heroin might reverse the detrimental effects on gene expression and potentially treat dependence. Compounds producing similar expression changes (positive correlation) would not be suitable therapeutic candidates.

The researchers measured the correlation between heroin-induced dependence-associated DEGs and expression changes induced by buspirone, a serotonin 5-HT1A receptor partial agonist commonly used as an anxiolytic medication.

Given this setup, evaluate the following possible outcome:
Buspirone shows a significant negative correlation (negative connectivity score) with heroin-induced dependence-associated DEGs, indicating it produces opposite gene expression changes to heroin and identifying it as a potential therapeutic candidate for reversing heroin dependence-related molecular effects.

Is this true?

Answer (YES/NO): YES